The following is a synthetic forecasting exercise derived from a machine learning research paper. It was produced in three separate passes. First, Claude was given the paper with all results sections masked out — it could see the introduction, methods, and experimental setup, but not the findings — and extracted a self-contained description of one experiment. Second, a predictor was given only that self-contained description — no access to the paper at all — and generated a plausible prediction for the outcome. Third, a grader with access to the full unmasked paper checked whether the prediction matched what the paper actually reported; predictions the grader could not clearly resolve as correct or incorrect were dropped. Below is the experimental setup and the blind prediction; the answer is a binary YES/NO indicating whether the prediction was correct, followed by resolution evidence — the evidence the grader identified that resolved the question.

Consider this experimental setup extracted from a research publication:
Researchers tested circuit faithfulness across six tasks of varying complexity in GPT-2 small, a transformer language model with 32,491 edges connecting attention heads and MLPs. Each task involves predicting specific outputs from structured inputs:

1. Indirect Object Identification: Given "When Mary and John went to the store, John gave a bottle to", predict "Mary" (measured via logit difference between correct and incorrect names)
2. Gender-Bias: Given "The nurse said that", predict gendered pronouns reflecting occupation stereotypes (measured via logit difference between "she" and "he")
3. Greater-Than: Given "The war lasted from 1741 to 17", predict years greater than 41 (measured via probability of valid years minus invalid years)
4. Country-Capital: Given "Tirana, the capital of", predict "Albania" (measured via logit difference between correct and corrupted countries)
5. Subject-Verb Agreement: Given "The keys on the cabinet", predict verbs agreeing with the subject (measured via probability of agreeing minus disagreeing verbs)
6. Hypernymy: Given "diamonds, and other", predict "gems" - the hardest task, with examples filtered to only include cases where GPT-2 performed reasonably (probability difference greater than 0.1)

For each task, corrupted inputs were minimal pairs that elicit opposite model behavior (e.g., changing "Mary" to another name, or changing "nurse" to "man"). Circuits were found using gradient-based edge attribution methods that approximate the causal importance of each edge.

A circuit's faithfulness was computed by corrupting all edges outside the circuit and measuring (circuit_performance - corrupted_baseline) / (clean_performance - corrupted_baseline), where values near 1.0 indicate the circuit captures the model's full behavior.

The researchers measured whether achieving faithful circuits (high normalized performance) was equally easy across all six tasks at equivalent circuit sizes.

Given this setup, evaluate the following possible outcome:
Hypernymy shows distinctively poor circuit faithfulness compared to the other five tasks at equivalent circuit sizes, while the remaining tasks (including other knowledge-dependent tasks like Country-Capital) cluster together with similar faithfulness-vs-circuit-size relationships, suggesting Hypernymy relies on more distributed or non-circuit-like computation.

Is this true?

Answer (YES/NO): NO